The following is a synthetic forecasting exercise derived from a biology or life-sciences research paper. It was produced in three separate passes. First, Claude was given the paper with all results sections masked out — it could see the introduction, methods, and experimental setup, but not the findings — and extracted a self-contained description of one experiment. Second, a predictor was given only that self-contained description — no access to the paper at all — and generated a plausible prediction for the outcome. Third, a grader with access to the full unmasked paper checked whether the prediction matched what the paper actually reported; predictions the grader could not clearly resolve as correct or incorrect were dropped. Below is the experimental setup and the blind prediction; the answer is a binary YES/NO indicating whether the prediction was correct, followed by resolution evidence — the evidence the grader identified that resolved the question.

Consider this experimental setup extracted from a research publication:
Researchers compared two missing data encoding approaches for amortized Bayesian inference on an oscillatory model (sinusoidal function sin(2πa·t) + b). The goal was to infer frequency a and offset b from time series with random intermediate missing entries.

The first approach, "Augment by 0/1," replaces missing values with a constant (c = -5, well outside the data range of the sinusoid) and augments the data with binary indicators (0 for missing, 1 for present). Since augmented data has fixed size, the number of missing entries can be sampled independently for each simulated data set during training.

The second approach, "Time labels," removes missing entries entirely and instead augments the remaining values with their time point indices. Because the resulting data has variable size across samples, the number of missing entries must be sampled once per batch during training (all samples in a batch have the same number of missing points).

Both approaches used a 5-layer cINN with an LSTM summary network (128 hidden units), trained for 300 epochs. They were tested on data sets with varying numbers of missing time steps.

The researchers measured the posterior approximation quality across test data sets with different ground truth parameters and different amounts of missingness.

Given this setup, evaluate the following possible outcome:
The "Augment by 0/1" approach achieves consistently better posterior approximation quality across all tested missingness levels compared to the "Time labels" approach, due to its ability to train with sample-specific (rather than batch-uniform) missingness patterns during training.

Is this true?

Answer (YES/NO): YES